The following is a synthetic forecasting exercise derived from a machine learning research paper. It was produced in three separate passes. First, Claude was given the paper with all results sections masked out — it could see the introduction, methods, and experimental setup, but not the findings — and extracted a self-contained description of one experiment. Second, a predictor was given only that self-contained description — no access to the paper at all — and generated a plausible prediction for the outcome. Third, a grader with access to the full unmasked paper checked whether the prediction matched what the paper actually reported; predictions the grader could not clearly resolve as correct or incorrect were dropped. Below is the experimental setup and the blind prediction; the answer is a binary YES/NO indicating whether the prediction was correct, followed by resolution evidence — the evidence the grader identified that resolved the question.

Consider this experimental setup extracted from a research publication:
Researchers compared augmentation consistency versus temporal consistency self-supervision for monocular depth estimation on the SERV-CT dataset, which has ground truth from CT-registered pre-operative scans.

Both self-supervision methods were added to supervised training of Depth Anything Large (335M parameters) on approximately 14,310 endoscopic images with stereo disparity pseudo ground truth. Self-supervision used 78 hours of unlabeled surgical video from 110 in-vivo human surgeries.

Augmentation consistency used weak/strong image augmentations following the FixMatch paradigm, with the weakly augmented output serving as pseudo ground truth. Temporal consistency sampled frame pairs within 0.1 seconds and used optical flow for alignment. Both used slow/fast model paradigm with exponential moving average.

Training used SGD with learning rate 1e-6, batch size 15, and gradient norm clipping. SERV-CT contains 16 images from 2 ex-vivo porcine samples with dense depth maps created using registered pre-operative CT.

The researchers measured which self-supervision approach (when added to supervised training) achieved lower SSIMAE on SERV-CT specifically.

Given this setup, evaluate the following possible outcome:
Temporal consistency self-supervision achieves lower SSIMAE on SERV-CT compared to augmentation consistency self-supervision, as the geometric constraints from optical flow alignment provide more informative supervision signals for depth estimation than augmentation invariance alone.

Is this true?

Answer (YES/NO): NO